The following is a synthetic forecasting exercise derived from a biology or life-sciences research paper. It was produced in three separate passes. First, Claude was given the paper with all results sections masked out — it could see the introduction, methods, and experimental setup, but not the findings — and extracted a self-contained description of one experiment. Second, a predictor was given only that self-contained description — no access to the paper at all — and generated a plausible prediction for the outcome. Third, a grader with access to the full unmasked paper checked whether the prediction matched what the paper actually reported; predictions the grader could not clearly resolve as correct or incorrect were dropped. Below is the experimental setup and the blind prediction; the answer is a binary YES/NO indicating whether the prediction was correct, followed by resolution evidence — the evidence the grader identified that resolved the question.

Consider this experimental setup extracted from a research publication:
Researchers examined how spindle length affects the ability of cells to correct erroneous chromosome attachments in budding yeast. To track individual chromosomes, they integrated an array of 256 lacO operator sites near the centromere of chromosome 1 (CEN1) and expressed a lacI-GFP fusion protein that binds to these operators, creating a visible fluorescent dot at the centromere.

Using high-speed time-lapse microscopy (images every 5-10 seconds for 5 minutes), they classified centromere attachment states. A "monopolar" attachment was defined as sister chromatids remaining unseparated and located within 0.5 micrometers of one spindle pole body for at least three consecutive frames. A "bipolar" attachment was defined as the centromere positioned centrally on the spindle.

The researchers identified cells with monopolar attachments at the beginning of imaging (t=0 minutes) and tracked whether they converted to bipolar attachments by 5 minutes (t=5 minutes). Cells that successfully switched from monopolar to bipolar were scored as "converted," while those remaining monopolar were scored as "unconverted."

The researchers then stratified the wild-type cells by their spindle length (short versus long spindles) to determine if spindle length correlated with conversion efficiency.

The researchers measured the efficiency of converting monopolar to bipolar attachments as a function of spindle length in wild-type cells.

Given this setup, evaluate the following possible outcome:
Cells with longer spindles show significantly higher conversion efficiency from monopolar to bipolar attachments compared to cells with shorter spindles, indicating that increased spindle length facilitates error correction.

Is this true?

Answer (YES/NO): NO